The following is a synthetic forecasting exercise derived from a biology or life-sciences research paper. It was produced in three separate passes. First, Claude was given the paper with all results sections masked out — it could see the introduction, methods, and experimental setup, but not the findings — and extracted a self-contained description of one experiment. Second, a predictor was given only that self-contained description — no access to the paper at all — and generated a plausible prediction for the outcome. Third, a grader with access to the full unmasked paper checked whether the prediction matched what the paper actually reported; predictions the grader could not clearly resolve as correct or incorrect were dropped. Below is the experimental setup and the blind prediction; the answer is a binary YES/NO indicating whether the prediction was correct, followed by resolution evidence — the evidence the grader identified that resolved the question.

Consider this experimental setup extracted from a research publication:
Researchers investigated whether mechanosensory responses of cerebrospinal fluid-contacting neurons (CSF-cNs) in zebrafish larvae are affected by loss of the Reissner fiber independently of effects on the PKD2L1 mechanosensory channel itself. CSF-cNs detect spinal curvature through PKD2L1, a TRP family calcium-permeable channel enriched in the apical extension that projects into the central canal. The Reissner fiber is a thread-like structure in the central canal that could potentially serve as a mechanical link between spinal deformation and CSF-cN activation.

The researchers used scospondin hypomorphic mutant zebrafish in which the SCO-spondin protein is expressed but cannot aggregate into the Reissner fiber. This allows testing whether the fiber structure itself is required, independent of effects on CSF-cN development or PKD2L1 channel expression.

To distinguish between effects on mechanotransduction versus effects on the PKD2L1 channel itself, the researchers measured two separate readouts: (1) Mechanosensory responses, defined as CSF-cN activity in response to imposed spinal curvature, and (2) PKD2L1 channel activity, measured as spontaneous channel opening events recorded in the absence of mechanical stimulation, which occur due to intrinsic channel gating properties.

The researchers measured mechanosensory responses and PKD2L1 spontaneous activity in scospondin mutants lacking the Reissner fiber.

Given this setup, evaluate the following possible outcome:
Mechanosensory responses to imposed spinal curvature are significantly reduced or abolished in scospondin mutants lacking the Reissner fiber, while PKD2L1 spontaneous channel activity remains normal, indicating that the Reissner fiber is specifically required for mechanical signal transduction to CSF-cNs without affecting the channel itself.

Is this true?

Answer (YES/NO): YES